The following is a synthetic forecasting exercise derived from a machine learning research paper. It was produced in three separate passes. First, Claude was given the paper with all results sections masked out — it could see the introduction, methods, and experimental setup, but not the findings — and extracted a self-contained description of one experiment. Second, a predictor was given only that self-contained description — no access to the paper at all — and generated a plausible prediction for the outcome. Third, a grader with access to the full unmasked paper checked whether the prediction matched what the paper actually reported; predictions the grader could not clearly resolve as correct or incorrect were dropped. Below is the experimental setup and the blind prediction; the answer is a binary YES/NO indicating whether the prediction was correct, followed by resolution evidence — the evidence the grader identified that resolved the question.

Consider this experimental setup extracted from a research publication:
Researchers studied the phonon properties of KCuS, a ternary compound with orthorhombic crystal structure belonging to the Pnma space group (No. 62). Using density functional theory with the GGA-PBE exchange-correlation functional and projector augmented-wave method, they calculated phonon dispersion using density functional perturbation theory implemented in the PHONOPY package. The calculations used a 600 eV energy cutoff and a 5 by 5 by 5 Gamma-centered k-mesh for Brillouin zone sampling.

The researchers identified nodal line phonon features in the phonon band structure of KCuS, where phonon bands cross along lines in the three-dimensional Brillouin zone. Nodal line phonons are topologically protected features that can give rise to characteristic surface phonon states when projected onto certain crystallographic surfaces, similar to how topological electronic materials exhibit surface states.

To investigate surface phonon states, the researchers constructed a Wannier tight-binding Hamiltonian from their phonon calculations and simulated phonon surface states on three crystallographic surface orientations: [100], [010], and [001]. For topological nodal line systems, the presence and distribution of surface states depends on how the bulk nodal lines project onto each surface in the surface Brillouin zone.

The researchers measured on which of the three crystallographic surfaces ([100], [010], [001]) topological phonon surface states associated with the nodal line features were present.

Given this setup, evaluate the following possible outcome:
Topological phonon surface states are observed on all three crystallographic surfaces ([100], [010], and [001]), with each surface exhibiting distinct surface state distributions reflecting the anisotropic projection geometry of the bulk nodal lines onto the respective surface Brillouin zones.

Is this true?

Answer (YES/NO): NO